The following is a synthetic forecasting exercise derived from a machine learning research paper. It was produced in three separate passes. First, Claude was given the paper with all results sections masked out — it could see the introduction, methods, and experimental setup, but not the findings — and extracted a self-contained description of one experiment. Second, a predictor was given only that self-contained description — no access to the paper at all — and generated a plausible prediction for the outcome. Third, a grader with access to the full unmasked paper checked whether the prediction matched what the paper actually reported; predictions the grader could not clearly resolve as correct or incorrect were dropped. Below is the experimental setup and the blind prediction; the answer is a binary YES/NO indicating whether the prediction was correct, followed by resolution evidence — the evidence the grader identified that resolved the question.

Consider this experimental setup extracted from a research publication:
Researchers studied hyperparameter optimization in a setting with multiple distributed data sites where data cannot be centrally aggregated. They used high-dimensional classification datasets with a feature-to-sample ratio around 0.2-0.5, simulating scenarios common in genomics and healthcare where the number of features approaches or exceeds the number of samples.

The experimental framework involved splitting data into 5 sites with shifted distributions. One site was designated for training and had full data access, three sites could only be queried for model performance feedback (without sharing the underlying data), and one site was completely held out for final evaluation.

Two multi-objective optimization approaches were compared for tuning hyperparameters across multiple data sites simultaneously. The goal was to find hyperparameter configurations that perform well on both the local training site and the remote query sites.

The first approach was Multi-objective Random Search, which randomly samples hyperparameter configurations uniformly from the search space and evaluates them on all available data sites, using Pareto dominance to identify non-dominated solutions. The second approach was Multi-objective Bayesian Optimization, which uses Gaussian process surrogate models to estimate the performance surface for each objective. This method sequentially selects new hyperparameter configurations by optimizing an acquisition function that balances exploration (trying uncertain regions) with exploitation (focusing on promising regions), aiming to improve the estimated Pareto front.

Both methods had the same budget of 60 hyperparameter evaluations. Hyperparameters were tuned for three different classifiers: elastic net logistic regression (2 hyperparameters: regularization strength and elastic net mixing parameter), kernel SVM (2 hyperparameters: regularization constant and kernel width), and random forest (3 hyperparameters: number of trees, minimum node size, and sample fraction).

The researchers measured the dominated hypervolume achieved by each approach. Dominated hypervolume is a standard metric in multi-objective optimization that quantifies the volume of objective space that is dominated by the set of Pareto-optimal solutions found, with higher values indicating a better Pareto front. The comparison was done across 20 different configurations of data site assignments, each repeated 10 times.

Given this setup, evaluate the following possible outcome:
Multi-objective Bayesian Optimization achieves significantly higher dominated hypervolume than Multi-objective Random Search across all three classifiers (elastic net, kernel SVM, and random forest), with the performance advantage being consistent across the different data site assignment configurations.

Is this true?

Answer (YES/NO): NO